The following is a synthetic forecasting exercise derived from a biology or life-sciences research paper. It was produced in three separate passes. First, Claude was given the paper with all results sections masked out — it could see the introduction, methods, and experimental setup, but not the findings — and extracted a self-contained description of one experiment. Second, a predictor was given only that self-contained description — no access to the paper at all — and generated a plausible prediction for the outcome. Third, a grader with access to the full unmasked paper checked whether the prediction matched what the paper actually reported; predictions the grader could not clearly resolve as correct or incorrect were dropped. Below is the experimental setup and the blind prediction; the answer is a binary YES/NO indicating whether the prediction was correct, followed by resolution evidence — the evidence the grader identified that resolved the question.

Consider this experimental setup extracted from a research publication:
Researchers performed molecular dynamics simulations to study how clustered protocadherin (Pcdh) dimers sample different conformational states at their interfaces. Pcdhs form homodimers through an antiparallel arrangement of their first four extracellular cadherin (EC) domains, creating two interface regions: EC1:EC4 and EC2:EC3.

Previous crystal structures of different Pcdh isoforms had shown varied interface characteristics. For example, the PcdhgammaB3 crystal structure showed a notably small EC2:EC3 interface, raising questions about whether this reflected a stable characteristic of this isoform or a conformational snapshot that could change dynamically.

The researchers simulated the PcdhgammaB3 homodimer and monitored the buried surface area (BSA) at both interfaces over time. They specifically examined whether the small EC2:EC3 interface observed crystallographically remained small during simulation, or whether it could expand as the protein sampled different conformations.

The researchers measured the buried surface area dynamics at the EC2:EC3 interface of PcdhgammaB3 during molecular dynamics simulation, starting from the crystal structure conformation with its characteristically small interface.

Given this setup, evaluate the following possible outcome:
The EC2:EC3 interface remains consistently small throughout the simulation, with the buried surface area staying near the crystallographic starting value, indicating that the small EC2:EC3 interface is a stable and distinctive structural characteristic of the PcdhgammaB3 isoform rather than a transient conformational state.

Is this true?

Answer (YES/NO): NO